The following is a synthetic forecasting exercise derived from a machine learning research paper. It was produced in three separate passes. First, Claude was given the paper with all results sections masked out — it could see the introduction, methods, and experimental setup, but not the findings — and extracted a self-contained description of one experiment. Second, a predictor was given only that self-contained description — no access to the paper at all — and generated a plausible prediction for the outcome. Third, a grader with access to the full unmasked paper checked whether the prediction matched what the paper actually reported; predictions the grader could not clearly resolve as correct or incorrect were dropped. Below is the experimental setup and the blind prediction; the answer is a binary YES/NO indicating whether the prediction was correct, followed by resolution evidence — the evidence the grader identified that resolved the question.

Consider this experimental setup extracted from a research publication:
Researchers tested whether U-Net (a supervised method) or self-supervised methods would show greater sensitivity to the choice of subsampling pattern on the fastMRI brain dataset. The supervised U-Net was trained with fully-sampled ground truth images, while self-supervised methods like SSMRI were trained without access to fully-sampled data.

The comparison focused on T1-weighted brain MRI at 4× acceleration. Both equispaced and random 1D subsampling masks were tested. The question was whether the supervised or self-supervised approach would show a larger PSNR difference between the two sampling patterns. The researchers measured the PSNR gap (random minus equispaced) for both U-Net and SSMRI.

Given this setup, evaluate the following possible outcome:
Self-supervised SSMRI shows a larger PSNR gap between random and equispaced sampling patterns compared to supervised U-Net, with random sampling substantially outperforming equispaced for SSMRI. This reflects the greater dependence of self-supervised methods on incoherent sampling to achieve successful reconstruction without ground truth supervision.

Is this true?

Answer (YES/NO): YES